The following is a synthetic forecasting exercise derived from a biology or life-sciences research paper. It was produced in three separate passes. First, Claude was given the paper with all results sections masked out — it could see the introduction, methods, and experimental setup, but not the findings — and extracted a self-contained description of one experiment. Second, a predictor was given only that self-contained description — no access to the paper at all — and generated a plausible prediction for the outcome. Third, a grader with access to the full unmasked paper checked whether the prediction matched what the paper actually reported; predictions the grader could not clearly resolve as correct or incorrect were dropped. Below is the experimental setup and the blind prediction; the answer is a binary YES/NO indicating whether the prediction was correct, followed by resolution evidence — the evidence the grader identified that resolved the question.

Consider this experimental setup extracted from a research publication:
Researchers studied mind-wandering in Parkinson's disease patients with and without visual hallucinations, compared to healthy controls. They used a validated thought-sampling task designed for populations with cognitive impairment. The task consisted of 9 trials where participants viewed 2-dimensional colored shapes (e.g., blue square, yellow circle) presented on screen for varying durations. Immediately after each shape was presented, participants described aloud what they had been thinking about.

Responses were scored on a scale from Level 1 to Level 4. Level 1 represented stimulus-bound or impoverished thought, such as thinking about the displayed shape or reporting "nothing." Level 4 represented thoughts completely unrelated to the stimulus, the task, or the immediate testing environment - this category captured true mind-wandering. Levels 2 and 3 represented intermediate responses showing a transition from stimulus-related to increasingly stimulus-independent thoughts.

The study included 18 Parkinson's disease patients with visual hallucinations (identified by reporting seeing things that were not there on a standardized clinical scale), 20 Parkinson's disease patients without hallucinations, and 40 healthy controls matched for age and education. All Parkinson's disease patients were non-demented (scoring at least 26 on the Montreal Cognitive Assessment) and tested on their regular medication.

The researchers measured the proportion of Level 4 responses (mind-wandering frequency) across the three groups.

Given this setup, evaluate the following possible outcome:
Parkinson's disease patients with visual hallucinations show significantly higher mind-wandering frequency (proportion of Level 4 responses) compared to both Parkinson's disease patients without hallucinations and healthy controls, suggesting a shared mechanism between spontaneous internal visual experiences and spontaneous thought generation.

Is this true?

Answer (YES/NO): NO